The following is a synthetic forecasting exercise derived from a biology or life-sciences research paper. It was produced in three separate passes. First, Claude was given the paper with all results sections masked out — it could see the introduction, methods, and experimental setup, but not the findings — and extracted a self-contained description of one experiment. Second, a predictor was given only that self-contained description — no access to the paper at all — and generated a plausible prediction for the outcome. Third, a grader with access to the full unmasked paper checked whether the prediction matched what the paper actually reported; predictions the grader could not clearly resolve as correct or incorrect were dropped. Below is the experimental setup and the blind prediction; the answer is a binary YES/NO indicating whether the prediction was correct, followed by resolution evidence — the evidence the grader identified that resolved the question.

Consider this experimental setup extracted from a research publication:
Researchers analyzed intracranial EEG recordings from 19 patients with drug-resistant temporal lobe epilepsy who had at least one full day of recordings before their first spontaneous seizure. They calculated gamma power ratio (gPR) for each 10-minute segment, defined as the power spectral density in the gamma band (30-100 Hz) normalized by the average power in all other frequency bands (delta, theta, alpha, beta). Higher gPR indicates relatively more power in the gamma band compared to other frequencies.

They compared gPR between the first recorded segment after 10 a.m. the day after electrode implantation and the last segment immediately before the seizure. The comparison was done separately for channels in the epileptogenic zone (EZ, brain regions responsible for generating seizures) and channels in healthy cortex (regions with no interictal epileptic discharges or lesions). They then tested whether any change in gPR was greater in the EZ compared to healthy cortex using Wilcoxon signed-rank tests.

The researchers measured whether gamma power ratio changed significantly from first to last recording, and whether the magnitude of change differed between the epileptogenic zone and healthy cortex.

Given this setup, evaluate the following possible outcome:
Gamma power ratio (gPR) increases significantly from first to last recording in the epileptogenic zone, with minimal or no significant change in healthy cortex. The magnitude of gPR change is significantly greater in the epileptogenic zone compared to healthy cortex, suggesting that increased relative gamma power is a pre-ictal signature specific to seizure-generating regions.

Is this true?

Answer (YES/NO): YES